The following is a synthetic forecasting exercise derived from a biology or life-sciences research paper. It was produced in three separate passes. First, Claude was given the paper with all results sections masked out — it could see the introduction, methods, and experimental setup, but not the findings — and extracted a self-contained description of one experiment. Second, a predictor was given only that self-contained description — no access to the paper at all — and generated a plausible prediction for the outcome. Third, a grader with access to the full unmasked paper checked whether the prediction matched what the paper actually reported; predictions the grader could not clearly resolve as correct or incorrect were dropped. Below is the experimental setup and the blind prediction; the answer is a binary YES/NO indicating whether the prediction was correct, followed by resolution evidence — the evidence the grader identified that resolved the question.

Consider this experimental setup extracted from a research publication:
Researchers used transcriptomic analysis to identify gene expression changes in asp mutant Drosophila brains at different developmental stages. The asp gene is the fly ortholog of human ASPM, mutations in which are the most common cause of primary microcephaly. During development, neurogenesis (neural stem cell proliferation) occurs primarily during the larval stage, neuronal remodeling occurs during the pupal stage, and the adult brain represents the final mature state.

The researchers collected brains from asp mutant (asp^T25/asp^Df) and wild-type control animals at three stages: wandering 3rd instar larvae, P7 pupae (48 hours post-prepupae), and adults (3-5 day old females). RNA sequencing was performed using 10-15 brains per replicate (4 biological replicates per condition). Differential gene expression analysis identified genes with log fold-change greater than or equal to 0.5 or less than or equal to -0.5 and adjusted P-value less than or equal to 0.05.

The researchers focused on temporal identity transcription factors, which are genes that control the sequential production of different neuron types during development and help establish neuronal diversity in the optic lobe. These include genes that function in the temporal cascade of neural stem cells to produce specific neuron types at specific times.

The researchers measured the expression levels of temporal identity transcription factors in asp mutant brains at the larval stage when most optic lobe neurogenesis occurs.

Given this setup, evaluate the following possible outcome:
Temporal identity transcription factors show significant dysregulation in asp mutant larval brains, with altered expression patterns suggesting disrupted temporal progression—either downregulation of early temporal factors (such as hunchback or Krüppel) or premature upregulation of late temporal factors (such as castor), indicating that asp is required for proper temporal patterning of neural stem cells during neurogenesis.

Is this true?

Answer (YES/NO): NO